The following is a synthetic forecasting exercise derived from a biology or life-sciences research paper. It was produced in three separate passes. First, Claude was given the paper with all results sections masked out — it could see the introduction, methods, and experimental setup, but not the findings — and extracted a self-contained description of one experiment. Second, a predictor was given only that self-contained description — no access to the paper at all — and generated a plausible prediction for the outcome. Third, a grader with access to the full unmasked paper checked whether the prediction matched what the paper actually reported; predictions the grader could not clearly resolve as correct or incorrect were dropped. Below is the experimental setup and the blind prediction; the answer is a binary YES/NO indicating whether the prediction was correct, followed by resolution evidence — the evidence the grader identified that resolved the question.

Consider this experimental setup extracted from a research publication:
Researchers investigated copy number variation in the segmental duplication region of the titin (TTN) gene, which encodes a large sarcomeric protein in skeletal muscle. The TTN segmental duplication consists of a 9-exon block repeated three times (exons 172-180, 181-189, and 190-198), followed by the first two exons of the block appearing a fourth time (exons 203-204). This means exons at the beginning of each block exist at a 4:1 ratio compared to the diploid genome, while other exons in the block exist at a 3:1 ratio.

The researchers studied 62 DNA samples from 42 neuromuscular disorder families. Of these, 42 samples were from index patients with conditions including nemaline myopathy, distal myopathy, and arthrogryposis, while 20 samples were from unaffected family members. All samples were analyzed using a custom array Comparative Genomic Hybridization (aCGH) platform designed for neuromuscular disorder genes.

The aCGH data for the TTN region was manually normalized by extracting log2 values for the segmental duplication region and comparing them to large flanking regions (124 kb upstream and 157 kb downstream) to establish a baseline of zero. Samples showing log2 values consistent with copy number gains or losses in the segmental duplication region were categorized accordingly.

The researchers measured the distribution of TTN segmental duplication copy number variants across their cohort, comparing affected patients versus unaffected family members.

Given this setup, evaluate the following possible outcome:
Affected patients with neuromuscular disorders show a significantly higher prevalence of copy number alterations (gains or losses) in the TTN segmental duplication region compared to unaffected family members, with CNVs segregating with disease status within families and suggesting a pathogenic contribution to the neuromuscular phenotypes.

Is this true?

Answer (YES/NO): NO